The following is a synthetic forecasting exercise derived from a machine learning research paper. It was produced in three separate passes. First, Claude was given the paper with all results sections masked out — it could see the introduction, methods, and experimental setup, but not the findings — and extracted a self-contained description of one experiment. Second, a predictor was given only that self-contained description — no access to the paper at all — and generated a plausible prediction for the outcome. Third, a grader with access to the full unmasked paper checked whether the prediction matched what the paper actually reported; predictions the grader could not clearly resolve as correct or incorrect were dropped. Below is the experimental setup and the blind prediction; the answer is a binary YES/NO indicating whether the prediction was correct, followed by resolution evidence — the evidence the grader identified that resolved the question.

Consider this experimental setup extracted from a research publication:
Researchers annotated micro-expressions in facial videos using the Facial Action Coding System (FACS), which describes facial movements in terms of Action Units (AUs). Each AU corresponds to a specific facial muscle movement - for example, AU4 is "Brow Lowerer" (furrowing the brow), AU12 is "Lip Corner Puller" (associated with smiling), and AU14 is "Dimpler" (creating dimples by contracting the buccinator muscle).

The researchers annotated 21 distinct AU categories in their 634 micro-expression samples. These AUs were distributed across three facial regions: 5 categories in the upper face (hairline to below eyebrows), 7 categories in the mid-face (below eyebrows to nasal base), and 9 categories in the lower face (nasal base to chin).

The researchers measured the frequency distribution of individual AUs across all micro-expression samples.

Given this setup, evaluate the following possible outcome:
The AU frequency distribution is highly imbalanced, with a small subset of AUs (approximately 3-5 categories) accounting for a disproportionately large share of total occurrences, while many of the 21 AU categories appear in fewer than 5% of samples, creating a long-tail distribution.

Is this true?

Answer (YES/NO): YES